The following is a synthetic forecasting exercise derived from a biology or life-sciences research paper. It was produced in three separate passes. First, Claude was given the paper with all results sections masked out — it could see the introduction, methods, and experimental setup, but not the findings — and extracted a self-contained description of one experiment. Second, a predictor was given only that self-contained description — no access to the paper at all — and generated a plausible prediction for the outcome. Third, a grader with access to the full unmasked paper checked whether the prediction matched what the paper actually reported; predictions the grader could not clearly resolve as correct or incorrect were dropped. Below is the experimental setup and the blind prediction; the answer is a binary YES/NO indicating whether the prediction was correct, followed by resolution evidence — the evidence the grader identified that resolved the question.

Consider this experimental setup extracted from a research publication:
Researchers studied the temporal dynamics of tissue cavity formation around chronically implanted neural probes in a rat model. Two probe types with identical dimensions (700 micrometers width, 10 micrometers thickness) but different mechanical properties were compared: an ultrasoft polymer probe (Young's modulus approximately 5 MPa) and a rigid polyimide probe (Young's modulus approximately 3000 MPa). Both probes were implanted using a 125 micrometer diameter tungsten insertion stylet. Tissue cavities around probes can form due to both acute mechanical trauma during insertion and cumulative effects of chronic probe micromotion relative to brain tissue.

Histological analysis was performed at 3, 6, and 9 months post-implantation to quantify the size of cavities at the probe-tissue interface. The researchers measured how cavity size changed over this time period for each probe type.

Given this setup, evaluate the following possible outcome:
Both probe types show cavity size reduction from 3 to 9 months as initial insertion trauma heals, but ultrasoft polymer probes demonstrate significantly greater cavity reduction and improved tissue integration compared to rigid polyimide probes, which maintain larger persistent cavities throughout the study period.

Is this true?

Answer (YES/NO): NO